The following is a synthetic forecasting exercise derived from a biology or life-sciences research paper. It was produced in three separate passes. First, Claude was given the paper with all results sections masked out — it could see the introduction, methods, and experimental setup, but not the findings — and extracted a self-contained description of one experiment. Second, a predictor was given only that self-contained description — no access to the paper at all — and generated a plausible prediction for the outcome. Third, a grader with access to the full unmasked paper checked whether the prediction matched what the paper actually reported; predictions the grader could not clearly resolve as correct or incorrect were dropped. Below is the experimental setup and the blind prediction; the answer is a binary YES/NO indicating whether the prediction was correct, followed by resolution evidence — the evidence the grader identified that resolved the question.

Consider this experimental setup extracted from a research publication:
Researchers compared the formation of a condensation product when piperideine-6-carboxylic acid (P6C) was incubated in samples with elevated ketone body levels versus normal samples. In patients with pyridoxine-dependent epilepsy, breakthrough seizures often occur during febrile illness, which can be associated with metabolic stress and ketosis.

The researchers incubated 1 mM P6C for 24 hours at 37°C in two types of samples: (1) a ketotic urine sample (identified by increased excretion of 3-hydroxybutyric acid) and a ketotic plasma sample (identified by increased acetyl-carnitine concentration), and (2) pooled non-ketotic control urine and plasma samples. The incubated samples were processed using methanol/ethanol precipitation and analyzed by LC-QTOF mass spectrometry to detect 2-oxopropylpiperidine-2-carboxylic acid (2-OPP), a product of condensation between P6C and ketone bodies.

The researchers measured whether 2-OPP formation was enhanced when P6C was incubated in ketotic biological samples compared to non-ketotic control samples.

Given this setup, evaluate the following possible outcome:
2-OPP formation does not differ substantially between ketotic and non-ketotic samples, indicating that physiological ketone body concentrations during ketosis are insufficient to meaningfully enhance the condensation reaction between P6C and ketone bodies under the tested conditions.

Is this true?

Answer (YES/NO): NO